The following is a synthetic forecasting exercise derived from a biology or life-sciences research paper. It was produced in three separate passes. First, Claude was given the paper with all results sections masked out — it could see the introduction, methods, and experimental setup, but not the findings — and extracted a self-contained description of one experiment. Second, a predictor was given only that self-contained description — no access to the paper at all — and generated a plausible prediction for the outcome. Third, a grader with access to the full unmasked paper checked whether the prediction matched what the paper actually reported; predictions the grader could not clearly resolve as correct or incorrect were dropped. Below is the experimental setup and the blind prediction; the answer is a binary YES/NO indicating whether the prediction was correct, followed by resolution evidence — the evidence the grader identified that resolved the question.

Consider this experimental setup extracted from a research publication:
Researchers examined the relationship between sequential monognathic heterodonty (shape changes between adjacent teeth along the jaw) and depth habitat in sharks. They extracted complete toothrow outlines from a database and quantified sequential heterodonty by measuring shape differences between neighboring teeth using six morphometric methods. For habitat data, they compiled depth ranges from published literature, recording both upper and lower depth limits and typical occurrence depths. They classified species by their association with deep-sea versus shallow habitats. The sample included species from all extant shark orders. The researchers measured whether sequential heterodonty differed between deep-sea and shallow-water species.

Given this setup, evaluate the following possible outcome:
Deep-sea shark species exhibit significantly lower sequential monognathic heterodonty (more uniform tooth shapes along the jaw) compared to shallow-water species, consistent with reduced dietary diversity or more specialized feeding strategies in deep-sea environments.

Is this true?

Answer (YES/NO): YES